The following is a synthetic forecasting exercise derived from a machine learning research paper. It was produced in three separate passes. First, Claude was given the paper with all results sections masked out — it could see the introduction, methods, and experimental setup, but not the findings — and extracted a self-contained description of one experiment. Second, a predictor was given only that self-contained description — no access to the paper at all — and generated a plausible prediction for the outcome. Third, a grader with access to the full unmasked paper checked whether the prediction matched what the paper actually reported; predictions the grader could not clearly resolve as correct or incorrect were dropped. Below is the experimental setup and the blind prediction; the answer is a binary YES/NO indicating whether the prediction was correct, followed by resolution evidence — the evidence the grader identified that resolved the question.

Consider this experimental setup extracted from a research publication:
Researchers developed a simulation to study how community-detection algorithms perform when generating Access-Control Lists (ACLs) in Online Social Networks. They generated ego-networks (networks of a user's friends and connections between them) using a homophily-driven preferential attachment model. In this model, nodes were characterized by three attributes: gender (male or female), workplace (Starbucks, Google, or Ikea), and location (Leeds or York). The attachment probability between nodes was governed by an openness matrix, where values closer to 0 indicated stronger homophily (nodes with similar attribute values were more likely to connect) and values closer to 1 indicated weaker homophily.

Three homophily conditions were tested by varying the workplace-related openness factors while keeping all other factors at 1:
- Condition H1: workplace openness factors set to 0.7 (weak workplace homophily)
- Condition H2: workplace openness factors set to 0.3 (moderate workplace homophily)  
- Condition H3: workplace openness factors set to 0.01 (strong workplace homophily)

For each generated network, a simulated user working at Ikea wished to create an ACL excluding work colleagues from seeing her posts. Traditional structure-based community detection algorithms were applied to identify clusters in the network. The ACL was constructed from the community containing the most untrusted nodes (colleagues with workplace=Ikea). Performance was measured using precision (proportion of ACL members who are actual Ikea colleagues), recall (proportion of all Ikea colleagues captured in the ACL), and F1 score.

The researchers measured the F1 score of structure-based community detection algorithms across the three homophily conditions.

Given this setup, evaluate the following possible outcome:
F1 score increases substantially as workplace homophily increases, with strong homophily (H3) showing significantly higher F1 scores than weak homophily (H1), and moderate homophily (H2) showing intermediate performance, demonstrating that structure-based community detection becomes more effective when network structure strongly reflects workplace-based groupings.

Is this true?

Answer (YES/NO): YES